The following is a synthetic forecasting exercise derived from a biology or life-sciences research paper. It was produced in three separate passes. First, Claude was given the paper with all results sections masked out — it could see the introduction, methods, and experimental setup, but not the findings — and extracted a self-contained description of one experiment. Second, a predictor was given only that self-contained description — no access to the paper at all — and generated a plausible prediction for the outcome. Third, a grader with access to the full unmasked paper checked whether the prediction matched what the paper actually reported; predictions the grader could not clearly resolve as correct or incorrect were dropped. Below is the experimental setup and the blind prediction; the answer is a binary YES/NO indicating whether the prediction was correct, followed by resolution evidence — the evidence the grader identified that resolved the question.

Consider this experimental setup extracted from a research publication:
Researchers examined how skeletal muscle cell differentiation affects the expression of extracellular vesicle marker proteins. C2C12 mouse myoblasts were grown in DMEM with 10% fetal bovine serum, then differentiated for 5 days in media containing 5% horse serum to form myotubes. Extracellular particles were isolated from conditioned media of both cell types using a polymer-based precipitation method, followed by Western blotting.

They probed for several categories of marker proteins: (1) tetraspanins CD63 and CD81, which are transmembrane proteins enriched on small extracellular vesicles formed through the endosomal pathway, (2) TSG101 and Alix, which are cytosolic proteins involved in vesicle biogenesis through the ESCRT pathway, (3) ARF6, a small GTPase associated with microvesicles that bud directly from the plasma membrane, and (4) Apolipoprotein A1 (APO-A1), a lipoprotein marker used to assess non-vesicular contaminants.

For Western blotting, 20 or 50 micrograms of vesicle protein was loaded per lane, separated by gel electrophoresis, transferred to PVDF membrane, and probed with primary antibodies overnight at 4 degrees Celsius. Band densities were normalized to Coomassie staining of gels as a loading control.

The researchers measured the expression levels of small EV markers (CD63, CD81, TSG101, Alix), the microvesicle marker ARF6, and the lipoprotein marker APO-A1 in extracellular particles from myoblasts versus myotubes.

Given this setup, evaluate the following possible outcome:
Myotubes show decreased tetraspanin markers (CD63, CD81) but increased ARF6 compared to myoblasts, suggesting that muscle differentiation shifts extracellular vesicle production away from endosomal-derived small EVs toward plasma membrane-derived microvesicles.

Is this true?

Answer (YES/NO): YES